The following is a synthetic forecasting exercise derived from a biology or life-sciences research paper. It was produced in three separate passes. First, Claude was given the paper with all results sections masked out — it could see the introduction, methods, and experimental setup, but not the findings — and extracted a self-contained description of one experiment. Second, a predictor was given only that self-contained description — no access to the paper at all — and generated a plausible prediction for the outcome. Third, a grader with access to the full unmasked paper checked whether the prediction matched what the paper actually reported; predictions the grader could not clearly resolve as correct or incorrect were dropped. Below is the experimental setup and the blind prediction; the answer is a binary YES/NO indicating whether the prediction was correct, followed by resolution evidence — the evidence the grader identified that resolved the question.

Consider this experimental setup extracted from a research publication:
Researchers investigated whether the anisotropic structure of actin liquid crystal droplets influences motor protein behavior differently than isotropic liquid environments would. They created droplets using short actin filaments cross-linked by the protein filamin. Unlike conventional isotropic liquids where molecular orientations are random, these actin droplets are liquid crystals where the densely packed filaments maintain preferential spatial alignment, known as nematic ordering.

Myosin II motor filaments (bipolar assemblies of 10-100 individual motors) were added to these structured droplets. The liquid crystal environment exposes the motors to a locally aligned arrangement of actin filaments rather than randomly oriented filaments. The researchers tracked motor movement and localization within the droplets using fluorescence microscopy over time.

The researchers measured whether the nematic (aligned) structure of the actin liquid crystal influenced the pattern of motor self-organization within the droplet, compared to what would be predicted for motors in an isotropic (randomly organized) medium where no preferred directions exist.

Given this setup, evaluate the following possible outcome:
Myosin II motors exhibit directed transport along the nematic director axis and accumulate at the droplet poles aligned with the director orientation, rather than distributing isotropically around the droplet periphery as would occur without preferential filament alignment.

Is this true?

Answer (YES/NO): NO